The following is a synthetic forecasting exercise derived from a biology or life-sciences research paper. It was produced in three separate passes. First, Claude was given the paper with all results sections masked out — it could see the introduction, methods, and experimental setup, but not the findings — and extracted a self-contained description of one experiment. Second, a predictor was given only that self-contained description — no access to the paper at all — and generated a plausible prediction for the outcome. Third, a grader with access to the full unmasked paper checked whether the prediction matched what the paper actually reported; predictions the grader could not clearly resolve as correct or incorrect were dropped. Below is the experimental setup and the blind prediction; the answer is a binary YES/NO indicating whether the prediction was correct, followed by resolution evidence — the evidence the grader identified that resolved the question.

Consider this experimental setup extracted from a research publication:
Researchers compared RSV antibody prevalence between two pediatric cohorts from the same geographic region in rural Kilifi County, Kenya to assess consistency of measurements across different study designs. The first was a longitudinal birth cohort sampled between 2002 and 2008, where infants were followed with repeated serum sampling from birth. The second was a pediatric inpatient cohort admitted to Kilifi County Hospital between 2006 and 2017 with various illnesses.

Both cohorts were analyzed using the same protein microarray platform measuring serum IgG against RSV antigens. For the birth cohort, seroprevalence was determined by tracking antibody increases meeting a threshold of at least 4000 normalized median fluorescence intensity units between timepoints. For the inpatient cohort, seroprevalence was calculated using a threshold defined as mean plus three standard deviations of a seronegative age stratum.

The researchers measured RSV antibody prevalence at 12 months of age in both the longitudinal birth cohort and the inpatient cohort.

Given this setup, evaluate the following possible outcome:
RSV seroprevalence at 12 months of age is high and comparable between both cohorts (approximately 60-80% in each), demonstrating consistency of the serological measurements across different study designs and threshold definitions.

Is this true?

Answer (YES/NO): NO